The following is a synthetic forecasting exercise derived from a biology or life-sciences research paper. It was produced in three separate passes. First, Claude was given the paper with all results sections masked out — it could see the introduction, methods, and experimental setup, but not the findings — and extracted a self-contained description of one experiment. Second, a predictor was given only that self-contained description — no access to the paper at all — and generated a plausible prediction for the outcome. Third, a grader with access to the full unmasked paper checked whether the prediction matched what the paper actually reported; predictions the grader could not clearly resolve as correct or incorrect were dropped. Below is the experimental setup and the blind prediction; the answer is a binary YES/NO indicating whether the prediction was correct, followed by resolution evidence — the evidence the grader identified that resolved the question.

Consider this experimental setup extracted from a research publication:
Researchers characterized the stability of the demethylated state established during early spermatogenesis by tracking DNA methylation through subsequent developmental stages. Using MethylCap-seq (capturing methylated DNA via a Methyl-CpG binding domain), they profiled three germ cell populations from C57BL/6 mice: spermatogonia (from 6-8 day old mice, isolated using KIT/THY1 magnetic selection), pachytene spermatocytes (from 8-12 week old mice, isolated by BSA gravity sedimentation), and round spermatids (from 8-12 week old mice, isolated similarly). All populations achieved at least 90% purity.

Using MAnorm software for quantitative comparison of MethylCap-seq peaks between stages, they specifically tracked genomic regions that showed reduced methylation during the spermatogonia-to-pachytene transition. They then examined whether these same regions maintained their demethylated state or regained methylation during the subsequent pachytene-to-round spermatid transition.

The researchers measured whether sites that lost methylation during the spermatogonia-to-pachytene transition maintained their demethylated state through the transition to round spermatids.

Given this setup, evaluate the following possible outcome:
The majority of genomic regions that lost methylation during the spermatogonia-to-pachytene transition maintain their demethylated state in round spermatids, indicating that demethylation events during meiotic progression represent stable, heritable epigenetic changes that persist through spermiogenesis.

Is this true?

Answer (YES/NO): YES